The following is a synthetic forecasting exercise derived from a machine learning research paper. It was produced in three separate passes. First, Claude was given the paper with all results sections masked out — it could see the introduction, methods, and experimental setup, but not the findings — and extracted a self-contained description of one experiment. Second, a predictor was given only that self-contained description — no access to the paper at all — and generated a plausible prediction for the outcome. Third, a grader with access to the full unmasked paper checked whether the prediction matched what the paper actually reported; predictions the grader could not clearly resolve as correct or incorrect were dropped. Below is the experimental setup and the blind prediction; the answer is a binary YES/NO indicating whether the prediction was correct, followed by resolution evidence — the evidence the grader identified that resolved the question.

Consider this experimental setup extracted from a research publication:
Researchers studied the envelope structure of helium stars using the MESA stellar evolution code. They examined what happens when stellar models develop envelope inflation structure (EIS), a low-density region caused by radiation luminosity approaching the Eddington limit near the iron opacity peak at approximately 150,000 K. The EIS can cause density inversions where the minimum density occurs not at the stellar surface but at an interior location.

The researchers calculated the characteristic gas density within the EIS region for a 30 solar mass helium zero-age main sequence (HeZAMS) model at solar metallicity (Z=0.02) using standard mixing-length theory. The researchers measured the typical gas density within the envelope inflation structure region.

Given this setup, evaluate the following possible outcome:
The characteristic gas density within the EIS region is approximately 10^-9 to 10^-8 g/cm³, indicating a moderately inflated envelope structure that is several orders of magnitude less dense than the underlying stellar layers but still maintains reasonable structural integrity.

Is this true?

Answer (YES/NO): NO